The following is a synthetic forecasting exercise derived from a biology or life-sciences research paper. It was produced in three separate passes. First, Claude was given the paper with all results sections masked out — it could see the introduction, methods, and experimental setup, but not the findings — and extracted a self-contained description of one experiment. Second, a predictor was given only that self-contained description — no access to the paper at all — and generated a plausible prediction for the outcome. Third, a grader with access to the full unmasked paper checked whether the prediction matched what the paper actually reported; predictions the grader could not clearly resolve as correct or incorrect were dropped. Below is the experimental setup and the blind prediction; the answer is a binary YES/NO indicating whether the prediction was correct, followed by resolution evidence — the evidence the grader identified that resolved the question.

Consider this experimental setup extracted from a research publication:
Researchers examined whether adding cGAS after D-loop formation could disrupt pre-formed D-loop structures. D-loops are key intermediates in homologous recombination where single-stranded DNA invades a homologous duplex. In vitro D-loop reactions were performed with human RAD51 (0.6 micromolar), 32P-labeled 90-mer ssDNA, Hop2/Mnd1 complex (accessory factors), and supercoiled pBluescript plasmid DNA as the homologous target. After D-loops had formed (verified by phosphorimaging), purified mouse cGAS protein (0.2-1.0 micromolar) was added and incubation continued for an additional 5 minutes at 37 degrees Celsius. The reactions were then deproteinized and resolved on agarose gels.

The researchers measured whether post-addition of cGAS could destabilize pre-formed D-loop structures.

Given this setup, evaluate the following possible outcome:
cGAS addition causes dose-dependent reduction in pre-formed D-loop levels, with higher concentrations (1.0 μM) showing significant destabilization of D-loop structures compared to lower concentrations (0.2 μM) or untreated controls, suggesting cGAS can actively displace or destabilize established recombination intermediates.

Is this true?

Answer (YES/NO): NO